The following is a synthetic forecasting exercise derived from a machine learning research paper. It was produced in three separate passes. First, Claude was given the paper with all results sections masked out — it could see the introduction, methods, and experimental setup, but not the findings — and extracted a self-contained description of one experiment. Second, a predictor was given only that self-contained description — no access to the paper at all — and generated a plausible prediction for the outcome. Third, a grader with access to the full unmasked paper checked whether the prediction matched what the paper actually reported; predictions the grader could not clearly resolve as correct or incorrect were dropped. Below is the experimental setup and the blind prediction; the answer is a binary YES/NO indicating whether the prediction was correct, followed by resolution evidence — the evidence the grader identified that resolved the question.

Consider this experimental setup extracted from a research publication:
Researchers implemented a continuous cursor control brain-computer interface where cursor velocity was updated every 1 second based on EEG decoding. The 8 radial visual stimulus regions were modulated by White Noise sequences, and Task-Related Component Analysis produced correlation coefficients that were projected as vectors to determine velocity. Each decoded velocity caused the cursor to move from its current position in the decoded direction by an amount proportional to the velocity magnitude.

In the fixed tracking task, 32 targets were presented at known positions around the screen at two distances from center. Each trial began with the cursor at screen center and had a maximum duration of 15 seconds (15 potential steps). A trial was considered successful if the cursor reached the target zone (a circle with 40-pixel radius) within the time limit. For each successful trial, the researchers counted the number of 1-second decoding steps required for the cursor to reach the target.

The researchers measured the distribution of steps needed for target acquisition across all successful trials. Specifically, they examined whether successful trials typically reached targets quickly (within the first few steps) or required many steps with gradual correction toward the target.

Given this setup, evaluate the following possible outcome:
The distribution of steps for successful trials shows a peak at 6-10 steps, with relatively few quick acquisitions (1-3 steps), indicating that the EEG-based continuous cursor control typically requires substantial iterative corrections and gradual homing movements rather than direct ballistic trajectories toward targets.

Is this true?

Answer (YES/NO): NO